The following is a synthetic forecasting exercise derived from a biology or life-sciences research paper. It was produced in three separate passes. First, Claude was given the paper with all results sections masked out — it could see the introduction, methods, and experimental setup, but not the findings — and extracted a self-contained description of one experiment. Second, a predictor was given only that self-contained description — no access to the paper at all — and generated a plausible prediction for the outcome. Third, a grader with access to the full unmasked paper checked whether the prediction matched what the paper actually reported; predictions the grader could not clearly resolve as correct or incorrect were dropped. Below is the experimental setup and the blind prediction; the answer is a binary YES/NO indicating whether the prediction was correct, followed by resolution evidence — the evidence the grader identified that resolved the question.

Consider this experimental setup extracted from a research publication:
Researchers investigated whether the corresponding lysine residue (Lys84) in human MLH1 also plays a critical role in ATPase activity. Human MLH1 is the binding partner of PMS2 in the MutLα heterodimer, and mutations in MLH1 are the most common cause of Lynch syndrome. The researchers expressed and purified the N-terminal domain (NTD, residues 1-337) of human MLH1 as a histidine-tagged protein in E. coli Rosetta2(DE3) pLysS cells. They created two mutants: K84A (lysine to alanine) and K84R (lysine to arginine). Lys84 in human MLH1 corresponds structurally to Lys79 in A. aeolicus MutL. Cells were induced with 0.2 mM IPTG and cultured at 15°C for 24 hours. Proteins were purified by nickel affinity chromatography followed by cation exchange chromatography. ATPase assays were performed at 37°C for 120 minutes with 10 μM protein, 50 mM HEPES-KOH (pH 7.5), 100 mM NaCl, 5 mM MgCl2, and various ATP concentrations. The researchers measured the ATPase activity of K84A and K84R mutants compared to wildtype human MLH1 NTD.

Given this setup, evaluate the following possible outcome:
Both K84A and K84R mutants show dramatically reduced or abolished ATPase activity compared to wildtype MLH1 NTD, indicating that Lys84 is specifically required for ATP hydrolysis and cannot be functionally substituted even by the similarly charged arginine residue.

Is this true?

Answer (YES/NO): NO